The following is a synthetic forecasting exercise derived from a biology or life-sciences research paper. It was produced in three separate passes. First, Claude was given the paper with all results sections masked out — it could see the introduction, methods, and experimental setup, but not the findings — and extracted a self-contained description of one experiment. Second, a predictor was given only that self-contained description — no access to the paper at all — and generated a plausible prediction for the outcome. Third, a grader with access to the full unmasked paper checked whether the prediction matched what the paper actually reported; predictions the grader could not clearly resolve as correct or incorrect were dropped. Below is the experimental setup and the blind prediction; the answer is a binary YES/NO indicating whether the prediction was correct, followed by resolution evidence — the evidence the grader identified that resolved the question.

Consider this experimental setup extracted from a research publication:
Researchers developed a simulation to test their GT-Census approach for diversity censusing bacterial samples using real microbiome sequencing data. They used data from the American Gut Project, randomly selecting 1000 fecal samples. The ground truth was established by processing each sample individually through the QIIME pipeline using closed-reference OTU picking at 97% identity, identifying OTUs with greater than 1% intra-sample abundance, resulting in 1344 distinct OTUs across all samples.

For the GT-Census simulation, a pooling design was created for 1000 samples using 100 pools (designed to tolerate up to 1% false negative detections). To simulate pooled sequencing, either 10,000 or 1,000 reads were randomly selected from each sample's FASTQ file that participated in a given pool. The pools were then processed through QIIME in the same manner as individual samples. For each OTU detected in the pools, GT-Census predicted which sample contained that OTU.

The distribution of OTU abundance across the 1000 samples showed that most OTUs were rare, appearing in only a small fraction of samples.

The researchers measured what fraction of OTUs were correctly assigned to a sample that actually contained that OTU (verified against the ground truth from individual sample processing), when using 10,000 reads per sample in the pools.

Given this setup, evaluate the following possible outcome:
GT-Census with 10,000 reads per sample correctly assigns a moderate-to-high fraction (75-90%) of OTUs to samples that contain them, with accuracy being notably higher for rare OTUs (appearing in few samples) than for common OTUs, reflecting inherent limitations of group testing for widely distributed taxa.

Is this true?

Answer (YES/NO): NO